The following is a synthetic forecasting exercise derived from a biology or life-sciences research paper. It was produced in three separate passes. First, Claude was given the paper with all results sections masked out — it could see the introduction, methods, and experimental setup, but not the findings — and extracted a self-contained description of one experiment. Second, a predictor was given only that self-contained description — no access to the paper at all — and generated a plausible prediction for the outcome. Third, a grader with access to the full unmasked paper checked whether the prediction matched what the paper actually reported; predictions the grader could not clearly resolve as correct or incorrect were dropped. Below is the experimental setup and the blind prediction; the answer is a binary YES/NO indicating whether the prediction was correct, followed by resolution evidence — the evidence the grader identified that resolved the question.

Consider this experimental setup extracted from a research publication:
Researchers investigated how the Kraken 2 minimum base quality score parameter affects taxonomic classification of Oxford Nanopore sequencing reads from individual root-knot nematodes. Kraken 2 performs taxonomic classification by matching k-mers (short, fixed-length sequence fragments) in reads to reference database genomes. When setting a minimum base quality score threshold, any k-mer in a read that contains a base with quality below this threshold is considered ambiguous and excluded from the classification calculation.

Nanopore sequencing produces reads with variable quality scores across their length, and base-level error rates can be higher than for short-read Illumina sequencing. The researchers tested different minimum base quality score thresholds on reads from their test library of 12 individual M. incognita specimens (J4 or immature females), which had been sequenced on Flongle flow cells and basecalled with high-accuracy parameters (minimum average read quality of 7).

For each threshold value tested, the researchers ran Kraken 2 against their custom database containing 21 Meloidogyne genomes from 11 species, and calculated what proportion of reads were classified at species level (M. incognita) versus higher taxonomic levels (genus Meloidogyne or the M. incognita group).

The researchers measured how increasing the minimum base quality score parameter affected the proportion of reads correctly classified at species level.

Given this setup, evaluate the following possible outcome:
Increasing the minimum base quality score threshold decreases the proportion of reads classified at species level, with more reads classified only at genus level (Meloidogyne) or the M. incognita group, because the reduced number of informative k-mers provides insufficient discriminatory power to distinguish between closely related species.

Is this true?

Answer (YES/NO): NO